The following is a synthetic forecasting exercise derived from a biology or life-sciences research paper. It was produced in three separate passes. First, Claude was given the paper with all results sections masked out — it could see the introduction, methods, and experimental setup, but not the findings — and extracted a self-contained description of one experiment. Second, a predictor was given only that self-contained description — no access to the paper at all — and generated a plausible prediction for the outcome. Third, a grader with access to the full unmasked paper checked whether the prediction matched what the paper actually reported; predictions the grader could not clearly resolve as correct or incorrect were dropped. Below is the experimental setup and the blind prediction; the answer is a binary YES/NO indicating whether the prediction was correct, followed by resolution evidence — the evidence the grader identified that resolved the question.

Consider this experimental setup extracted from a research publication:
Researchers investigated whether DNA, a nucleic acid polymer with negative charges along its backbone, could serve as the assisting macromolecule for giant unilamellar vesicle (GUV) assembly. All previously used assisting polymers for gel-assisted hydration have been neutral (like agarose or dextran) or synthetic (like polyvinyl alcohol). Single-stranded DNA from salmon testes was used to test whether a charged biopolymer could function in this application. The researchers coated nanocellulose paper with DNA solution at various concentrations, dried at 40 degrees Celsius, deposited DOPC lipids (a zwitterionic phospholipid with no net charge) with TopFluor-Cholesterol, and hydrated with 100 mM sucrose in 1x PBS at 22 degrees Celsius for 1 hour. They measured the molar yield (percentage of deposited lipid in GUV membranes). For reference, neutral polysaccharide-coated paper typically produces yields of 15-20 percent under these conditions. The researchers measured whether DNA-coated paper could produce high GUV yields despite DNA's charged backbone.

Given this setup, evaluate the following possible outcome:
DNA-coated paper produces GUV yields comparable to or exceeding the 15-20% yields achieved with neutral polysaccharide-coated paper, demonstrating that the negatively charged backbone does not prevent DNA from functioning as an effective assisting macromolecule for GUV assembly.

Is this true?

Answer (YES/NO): NO